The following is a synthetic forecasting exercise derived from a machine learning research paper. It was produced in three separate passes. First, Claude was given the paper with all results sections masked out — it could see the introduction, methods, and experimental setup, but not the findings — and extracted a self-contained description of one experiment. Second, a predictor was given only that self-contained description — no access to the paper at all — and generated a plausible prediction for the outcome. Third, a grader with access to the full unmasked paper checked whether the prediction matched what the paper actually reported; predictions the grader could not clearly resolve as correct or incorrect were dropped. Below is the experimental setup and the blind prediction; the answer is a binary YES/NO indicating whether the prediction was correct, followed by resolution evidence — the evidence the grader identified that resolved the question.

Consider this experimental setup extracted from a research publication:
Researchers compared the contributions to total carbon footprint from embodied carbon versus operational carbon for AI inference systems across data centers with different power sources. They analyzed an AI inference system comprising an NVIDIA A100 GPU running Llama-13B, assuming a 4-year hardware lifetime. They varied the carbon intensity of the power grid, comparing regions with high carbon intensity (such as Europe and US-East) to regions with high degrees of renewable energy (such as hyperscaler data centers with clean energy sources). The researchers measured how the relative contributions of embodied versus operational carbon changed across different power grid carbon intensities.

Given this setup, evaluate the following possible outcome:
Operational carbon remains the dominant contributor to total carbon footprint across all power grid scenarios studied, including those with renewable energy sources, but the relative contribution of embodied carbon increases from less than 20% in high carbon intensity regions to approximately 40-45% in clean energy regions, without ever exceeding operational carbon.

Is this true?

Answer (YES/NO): NO